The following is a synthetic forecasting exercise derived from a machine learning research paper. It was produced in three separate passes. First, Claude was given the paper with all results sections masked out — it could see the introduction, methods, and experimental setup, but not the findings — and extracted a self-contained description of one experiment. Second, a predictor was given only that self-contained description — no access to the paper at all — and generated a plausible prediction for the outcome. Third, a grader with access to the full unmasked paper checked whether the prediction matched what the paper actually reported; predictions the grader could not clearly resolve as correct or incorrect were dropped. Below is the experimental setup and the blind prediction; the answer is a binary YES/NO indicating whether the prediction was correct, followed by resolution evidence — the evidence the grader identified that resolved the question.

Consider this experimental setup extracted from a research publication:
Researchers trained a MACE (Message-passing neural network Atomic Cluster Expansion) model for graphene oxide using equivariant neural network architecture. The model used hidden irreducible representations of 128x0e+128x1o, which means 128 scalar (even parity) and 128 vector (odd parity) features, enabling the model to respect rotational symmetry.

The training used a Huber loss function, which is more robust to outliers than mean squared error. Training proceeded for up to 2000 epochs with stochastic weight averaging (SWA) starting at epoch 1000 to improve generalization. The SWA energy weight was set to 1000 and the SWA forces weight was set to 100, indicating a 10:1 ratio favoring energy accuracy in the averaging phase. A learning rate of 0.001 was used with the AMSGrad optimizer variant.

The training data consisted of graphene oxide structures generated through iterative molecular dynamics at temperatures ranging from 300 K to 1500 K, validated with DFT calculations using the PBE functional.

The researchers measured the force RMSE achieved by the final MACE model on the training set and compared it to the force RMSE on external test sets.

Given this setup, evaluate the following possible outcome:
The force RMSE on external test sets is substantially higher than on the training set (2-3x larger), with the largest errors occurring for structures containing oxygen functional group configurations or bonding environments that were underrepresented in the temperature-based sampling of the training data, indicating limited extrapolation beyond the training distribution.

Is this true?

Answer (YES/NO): NO